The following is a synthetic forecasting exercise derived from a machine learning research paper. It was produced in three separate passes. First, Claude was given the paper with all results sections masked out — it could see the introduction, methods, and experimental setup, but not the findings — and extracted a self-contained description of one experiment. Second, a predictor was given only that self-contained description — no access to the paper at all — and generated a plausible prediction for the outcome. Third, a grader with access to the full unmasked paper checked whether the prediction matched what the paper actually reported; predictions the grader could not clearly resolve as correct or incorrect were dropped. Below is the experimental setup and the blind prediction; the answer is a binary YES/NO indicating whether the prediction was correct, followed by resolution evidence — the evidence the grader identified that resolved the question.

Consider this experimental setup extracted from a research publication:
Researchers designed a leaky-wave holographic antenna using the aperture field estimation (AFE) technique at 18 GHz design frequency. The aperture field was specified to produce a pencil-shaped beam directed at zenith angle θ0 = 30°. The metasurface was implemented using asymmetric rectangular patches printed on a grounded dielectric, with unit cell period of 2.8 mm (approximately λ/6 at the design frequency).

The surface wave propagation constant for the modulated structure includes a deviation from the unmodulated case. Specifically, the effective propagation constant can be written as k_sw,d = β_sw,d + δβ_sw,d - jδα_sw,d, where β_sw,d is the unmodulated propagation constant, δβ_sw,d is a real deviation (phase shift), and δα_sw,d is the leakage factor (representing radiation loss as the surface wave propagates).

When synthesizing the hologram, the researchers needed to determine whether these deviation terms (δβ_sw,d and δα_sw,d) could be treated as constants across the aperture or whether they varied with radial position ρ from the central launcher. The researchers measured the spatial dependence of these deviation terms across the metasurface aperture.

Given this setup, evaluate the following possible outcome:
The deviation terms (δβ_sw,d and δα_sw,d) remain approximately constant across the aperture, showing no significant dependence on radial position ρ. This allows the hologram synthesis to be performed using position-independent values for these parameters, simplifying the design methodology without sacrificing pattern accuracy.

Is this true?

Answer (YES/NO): NO